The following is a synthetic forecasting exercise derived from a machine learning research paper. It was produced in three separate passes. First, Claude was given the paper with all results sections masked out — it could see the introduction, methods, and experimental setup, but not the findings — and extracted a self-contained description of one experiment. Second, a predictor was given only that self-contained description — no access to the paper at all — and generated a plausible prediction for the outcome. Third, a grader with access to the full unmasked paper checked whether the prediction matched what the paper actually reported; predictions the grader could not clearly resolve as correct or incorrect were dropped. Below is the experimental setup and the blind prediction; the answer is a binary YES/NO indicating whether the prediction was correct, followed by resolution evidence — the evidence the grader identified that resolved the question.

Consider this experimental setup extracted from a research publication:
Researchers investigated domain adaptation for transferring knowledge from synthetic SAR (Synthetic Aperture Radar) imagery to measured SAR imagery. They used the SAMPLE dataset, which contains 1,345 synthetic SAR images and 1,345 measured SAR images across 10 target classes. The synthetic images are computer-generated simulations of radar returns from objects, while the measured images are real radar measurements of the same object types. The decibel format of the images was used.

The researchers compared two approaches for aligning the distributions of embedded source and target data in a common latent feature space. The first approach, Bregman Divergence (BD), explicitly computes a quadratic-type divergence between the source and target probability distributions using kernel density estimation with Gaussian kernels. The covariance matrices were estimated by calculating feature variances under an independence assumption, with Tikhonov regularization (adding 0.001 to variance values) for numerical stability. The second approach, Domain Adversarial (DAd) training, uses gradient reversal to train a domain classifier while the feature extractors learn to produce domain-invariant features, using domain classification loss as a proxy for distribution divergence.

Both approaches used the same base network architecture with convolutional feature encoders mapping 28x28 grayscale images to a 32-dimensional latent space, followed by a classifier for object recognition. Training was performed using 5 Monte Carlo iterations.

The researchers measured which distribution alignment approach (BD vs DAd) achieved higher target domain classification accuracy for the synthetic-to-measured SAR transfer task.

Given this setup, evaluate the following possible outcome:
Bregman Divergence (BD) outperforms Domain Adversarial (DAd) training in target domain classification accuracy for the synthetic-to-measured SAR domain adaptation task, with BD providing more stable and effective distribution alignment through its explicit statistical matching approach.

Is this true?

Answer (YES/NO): NO